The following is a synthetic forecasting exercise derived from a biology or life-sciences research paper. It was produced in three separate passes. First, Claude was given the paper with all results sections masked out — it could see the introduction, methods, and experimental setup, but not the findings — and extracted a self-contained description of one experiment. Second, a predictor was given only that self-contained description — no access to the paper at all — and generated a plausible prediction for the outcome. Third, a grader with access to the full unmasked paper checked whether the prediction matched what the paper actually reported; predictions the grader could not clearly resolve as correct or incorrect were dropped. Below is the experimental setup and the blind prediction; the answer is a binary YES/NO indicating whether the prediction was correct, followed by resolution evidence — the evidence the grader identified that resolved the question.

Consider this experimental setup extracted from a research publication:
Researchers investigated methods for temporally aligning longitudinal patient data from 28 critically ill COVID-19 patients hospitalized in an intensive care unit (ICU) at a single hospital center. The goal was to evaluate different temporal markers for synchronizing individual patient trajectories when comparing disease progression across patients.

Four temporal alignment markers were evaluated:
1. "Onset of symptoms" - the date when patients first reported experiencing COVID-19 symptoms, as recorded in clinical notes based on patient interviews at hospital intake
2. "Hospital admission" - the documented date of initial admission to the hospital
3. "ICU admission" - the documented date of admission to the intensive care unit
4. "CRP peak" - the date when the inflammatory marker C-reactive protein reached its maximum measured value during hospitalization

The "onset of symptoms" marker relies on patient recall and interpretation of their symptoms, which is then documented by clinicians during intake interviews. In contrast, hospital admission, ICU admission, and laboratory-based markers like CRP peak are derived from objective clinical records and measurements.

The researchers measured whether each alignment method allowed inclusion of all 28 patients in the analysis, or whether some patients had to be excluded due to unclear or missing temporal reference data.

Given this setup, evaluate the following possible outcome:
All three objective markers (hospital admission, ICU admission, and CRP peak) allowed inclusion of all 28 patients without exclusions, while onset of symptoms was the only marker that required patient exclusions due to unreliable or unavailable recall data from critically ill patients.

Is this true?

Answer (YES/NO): YES